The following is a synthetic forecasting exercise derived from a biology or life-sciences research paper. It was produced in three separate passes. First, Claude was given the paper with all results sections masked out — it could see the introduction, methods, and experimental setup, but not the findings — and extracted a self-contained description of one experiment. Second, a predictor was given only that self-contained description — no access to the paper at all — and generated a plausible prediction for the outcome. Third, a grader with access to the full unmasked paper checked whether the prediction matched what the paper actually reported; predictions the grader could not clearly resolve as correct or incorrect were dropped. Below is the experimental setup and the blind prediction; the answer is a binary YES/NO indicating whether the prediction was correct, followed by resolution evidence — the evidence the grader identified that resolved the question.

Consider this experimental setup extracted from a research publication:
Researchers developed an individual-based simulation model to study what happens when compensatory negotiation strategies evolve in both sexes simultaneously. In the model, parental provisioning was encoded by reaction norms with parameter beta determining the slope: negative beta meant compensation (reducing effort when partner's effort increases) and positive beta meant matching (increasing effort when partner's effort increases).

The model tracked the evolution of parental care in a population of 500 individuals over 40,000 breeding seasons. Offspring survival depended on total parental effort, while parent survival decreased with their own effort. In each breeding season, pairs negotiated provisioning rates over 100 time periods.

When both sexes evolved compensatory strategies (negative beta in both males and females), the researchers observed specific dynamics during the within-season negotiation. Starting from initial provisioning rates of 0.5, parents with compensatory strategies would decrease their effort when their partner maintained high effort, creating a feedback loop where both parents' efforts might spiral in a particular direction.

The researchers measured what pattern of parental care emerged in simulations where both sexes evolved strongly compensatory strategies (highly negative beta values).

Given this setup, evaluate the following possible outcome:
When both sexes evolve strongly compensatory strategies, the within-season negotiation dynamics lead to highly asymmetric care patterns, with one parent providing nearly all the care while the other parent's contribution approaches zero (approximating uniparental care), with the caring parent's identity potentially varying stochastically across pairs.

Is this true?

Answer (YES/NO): NO